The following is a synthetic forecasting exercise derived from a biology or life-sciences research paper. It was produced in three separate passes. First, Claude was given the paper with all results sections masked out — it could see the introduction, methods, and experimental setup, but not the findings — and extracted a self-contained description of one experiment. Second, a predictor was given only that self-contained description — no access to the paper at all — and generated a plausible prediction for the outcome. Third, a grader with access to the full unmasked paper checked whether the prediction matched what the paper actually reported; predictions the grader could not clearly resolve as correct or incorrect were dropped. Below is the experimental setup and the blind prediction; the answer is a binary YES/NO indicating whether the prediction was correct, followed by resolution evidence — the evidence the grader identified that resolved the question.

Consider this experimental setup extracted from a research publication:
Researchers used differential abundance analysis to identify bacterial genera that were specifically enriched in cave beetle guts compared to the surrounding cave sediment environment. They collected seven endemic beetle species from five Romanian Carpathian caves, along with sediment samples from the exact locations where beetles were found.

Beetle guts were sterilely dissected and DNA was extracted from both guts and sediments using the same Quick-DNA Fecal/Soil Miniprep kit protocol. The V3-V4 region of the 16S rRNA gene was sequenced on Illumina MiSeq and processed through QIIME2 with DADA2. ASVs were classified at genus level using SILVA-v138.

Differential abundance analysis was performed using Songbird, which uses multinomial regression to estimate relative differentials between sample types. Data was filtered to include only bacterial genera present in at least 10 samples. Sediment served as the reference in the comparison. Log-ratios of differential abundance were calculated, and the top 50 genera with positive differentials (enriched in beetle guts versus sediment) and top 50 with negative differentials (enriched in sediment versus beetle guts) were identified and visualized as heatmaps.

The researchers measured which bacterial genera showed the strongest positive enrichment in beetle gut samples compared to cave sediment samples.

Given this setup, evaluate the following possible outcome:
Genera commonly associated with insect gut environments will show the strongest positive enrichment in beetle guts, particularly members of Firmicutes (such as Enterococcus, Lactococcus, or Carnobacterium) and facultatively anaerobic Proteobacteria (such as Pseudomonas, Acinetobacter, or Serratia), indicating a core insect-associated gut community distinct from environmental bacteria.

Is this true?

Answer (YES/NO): NO